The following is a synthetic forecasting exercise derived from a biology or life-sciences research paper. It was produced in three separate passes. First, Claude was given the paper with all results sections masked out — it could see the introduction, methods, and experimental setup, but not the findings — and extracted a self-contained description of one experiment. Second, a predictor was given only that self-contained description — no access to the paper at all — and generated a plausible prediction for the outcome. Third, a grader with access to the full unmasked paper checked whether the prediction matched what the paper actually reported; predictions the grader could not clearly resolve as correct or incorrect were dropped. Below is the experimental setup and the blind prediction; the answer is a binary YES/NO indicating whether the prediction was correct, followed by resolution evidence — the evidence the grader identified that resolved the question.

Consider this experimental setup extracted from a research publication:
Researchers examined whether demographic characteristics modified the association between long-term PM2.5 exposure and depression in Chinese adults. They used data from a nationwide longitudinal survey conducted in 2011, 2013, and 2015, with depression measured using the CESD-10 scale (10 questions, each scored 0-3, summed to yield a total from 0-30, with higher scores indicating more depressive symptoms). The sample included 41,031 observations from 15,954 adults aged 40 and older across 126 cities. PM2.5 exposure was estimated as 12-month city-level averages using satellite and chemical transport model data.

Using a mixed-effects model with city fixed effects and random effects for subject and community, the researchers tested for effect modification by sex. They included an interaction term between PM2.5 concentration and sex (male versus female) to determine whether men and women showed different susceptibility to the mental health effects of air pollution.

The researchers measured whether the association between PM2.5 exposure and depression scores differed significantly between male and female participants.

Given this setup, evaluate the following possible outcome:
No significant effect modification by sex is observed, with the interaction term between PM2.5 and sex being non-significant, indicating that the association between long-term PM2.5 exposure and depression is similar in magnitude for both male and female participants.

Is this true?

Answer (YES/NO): YES